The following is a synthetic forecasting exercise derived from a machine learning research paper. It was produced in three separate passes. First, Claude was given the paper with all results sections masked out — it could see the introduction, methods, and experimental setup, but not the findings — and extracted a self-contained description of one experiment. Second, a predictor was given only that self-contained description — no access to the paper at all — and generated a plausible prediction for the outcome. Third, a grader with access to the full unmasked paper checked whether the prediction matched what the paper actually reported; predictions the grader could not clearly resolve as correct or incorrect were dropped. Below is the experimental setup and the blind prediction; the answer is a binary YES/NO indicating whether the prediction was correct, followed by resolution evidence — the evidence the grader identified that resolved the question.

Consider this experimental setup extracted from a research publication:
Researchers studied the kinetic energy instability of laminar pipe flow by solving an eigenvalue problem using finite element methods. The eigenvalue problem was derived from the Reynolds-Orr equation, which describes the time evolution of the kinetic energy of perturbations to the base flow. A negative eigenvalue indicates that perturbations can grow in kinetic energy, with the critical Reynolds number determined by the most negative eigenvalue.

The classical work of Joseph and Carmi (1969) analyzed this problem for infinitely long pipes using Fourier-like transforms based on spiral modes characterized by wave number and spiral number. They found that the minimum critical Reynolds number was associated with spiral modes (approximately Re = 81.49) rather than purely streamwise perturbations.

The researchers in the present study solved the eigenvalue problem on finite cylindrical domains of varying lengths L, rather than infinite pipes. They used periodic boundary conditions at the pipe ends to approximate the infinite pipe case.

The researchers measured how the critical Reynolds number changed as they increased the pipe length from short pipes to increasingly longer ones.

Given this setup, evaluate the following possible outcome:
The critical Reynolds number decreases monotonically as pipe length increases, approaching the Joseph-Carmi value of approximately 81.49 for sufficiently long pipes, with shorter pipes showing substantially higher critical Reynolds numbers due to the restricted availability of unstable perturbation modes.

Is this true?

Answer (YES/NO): NO